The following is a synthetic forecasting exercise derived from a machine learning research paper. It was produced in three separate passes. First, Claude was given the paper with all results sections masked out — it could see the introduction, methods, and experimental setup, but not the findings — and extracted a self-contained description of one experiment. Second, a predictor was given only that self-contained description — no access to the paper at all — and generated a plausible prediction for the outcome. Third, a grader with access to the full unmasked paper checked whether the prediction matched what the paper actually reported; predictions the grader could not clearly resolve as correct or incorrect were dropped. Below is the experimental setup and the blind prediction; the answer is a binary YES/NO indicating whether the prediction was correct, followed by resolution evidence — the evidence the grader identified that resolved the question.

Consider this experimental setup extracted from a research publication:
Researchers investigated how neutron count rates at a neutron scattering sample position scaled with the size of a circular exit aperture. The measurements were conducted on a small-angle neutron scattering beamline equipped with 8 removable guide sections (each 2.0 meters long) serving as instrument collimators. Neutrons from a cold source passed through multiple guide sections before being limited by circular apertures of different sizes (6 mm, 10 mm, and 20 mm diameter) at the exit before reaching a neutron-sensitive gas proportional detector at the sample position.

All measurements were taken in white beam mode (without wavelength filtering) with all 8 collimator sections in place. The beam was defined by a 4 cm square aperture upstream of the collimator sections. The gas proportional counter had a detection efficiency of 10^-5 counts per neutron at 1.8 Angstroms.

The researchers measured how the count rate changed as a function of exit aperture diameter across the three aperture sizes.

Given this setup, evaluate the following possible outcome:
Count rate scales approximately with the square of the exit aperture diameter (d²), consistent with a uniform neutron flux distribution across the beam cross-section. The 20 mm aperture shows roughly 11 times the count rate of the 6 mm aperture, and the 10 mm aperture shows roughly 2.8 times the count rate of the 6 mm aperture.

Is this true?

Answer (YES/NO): YES